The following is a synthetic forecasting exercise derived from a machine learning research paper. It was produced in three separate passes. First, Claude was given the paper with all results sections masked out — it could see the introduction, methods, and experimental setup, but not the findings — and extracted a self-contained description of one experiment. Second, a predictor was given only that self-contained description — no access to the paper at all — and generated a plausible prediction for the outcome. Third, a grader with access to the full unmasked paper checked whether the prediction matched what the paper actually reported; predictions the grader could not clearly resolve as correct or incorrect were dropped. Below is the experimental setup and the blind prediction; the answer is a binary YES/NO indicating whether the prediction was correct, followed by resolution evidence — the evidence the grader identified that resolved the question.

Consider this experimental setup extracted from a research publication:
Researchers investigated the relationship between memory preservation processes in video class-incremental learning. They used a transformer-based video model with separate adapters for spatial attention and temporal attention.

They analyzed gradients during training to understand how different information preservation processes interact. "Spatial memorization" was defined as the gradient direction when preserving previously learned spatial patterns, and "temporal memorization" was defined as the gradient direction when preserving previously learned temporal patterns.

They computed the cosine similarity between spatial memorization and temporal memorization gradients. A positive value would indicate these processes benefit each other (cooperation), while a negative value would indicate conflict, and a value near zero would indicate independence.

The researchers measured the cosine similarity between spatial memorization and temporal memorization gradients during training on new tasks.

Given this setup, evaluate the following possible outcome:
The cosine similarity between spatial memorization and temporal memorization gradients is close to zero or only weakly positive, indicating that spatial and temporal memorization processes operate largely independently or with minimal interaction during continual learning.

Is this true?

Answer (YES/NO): NO